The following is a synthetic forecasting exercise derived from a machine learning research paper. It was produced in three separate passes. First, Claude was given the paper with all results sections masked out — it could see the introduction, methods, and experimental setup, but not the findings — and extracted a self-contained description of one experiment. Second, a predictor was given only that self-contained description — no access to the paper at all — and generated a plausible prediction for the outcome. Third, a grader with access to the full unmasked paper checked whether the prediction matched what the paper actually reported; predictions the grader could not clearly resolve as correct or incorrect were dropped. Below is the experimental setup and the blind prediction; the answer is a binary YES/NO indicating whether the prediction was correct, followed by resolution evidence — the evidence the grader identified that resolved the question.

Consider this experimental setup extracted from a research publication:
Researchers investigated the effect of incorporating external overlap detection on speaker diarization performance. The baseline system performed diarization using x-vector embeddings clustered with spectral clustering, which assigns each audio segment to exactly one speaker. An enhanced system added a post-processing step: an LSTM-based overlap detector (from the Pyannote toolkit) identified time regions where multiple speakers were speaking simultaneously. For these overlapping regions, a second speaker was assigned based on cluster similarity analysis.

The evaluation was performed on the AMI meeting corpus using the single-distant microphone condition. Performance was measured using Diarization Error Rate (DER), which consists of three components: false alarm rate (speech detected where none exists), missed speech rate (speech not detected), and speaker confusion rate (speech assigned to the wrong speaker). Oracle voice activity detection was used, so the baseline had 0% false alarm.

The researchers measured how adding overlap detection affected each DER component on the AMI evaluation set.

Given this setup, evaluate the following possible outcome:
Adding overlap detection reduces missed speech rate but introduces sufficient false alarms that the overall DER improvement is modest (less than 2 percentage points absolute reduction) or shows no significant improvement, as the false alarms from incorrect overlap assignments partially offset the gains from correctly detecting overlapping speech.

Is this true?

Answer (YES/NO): NO